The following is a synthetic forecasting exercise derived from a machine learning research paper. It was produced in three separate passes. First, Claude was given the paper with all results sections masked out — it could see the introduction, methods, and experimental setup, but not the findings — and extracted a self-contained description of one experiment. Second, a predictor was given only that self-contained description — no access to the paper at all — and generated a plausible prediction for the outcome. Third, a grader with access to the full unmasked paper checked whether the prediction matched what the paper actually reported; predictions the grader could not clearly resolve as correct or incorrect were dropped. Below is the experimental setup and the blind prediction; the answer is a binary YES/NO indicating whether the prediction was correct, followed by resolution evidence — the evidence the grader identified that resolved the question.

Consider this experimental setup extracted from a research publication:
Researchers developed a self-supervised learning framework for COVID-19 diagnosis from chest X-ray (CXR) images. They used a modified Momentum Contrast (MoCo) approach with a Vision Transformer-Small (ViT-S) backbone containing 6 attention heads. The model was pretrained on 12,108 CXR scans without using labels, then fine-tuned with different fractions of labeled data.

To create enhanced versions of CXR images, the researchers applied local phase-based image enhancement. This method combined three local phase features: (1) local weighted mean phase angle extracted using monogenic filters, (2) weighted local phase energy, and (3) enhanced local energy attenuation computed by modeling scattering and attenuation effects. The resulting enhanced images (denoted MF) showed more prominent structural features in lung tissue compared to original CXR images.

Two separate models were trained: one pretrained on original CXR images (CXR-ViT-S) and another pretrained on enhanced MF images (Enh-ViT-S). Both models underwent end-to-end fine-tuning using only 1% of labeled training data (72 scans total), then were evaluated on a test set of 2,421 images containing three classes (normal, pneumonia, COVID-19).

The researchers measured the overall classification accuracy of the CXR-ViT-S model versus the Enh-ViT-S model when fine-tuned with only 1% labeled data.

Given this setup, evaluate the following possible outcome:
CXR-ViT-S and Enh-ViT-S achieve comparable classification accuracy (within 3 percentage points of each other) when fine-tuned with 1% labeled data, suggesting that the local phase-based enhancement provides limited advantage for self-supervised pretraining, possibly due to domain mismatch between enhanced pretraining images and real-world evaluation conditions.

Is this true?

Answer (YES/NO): NO